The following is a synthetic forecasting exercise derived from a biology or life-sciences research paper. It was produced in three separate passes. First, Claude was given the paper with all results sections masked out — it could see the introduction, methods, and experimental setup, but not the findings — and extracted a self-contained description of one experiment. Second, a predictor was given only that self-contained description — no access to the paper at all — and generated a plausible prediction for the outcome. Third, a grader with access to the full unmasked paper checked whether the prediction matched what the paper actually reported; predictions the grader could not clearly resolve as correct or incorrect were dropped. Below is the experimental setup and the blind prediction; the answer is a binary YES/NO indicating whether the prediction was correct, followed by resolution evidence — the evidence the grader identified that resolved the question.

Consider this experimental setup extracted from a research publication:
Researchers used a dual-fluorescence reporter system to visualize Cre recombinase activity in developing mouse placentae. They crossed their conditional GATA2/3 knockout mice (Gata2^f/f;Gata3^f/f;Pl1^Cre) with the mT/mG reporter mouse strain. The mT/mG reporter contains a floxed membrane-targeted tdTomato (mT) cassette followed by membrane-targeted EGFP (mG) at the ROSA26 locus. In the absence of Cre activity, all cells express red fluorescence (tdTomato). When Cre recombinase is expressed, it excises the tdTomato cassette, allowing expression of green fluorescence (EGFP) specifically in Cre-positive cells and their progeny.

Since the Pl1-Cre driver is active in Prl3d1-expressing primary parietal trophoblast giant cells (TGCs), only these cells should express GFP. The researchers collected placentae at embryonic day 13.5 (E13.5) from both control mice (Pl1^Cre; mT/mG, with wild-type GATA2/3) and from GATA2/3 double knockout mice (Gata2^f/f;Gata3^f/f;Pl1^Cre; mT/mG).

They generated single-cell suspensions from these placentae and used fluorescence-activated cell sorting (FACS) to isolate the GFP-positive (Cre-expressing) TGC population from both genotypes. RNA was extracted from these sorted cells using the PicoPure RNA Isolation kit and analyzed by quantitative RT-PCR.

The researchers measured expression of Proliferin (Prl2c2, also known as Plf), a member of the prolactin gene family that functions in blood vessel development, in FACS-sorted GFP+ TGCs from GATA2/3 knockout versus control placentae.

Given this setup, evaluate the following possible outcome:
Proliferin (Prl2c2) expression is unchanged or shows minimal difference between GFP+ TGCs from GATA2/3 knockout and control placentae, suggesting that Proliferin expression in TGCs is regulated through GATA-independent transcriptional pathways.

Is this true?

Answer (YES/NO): NO